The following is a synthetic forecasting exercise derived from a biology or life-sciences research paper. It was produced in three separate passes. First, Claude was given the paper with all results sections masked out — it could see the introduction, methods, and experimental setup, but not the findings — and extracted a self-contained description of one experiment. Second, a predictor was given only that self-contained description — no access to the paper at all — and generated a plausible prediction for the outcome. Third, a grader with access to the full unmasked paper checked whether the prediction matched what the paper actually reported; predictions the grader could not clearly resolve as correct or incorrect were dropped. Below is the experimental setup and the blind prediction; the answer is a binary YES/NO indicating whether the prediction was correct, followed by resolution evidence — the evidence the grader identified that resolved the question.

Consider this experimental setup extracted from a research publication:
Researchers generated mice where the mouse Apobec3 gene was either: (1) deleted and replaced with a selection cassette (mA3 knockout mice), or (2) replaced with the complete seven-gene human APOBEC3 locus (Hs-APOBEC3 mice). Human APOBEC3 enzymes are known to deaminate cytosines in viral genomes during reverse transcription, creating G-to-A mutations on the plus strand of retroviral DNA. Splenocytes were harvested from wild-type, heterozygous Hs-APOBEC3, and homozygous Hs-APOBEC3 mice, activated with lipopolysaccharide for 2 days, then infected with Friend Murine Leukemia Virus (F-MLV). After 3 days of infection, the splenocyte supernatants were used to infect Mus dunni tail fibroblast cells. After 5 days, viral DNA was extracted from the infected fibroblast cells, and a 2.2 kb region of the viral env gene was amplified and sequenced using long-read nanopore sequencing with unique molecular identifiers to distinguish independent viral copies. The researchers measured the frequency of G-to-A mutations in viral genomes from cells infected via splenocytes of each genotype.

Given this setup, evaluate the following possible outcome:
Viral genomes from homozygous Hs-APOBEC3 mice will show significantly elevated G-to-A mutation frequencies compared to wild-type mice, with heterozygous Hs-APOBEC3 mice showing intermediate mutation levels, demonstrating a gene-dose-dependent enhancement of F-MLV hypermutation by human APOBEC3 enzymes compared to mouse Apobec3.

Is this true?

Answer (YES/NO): YES